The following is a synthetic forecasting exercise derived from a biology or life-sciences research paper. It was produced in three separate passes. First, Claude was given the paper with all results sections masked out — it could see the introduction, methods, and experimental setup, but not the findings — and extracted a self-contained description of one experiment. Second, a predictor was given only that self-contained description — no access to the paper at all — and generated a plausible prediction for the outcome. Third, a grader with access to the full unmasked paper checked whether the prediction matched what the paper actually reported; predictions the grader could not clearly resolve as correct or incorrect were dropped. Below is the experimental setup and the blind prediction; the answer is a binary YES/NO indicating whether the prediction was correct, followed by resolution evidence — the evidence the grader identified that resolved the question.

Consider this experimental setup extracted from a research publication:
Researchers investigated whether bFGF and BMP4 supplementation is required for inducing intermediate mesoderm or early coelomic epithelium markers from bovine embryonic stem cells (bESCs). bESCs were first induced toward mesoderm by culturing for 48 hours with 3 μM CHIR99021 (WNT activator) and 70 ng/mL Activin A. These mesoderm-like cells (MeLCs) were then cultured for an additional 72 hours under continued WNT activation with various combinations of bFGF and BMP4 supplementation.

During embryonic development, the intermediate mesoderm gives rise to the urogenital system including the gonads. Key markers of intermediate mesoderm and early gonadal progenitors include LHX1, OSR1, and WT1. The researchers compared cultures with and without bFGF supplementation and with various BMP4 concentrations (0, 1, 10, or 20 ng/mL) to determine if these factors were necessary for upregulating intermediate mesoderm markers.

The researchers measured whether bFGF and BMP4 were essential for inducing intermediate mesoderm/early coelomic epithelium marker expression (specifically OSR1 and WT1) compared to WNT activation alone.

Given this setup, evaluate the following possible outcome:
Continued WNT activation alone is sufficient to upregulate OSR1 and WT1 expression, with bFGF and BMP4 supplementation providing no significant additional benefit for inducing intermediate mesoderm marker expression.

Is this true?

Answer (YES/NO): YES